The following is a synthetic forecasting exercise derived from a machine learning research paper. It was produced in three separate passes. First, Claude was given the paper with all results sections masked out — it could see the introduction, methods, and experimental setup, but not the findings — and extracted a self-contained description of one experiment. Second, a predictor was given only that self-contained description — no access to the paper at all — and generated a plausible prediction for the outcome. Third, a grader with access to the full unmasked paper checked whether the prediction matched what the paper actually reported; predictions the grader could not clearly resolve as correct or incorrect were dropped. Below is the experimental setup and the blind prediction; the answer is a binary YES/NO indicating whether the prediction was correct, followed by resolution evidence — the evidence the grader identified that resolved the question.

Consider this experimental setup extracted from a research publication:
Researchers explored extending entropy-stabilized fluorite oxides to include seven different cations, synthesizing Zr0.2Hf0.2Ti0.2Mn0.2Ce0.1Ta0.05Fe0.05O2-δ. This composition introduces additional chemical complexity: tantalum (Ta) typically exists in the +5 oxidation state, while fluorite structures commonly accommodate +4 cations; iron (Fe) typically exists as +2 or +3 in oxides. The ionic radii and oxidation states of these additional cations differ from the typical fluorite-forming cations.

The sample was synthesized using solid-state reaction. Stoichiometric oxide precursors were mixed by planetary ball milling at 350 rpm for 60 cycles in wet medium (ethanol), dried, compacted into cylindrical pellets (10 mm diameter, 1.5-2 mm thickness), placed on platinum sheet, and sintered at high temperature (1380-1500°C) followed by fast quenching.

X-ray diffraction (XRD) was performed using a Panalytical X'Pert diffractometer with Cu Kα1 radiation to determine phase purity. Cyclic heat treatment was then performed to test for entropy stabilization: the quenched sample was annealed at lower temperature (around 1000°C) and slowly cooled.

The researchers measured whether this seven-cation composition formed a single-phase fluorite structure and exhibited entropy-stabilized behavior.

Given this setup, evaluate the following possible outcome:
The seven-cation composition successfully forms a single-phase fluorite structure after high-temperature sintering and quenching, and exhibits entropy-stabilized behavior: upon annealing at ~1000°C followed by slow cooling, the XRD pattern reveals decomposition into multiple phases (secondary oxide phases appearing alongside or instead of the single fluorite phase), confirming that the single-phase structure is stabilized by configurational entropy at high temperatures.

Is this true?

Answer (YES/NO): NO